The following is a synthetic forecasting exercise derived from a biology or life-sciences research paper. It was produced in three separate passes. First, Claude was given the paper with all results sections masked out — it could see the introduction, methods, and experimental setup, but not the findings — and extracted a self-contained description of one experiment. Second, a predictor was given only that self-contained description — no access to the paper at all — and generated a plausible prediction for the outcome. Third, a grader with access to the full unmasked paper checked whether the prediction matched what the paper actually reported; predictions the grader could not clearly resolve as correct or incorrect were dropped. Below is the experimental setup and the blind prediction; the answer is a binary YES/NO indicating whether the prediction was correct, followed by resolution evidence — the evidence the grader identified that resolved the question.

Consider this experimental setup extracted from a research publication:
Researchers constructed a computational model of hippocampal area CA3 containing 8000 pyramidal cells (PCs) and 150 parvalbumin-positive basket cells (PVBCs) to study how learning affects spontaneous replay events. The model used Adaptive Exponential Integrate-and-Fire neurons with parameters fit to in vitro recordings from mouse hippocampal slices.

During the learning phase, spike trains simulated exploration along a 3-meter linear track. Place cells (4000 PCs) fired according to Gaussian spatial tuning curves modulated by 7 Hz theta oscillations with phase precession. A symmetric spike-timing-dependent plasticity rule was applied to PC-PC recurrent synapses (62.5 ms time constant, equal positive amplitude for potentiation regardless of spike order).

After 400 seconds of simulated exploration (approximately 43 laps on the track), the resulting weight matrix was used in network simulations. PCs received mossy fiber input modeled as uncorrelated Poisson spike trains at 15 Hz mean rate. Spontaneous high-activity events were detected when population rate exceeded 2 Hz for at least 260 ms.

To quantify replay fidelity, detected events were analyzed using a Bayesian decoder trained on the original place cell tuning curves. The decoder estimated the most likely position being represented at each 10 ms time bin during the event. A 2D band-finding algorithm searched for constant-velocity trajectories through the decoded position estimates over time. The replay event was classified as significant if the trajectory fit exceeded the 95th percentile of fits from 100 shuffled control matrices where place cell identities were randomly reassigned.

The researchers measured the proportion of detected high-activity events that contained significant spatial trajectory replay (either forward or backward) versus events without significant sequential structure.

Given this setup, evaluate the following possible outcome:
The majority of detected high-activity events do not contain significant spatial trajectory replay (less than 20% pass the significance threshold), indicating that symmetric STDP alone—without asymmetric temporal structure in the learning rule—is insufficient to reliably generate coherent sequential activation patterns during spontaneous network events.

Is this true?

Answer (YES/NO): NO